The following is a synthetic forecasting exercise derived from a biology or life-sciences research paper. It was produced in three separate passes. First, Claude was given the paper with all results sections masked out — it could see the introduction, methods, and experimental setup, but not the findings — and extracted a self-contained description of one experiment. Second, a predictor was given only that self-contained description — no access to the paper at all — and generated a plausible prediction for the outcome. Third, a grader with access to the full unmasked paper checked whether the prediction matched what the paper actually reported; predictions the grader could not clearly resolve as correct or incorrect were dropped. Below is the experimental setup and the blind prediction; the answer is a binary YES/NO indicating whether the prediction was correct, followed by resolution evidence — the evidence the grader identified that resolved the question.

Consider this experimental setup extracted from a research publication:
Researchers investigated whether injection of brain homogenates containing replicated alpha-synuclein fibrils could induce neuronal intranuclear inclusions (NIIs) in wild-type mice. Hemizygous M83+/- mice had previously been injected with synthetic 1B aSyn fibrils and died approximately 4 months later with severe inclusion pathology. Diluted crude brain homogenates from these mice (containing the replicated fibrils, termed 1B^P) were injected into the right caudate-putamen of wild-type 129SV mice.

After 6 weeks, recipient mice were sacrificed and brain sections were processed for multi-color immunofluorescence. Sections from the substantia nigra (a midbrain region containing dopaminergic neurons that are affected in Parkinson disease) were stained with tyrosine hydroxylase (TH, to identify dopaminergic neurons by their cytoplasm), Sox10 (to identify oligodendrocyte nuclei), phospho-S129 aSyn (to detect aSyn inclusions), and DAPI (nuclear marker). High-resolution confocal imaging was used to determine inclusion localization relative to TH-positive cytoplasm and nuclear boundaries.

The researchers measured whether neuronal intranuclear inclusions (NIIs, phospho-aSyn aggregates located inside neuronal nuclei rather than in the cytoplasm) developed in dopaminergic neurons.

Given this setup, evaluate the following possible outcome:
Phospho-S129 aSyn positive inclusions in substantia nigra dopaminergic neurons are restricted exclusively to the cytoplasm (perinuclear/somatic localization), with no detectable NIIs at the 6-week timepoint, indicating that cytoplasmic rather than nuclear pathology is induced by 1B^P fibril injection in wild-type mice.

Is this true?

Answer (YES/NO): NO